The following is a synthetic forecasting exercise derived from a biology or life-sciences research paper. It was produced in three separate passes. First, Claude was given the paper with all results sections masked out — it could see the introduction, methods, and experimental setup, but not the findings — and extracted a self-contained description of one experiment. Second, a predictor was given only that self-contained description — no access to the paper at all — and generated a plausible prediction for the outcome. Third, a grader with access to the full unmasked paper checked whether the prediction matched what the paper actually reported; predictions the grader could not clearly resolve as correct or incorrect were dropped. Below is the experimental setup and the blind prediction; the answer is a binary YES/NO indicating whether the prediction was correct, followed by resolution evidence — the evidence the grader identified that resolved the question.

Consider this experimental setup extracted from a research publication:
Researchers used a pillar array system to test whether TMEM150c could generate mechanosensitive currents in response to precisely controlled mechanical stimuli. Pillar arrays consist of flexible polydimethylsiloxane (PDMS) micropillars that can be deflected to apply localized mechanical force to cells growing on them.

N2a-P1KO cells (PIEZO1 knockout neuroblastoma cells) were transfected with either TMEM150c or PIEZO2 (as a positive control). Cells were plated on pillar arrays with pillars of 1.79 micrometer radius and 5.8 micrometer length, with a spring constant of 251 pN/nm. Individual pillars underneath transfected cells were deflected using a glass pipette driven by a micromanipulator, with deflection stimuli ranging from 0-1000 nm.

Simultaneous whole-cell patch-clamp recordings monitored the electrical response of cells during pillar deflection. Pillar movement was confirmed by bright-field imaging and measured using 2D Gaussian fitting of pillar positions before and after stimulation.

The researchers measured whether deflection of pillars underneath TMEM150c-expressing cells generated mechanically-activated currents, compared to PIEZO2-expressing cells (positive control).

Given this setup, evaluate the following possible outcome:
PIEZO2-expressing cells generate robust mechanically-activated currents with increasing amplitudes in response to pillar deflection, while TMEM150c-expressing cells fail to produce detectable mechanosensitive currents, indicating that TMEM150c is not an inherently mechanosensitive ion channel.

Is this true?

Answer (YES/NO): YES